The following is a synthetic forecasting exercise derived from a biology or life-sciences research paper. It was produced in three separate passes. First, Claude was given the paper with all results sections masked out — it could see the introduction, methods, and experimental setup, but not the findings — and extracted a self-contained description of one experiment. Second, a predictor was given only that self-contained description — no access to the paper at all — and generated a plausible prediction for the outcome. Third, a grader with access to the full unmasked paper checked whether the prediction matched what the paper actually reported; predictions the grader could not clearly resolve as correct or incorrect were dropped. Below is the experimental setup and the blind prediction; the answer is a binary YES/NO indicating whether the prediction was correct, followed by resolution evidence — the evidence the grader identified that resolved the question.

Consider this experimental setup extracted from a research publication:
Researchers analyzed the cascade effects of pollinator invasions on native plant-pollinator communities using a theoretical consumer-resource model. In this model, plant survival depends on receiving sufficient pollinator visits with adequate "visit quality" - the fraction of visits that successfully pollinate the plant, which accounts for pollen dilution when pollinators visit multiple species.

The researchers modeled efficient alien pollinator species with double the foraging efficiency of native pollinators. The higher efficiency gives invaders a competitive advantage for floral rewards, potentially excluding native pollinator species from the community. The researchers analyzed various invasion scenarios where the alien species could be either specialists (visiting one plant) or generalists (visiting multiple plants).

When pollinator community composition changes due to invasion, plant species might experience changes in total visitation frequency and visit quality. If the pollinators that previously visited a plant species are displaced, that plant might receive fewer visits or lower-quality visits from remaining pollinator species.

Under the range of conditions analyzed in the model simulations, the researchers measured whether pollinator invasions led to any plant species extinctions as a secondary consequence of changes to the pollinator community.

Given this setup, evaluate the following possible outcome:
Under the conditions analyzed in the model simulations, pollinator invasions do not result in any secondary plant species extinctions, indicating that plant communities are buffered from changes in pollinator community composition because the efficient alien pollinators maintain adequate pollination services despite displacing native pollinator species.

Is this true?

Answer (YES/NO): YES